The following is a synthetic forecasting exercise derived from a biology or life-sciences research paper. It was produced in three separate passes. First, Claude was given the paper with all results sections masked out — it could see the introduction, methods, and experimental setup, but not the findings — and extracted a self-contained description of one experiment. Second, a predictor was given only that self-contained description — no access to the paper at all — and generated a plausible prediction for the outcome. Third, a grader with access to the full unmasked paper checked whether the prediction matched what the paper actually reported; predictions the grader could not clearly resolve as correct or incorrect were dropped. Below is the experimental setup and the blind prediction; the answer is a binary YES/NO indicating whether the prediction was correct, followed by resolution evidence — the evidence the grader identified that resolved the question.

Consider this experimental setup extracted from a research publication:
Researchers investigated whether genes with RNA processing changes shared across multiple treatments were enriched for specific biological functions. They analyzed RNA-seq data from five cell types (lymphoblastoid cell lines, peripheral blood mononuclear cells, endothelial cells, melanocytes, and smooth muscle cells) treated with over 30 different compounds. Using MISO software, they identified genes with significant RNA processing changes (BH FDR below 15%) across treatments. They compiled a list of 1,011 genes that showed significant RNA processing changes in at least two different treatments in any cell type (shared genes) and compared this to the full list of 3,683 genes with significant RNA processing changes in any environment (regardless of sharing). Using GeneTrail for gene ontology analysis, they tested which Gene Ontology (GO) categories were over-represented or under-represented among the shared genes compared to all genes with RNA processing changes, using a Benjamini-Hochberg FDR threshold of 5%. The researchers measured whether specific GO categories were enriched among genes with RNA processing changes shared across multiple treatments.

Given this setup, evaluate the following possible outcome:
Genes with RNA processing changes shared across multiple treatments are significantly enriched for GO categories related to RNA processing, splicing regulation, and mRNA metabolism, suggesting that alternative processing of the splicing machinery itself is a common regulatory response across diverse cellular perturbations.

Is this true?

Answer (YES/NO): NO